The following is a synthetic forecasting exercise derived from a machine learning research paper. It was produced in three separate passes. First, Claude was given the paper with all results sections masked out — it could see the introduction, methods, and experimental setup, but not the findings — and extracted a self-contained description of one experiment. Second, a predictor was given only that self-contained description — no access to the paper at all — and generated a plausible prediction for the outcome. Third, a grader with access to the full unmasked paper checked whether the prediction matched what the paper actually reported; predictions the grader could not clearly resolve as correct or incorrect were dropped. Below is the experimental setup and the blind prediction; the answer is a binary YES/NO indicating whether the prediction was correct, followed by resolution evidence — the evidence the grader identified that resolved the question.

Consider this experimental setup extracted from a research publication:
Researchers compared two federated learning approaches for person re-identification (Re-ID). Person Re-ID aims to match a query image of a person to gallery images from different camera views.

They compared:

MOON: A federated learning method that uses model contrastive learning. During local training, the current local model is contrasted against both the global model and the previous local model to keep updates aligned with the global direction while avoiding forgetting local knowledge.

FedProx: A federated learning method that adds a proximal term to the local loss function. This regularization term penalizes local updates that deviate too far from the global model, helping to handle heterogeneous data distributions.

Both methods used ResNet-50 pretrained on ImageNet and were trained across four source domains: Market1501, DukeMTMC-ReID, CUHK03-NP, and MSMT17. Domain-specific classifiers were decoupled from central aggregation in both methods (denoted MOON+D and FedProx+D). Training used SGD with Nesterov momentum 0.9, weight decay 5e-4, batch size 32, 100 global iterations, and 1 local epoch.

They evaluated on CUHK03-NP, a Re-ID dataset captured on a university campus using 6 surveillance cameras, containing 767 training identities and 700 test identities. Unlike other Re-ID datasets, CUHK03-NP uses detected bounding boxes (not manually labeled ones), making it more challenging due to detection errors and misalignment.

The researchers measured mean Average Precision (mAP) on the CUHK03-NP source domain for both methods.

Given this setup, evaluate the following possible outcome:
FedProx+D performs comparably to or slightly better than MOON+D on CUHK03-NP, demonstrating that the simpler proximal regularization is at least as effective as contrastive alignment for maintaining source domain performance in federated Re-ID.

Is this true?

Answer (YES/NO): YES